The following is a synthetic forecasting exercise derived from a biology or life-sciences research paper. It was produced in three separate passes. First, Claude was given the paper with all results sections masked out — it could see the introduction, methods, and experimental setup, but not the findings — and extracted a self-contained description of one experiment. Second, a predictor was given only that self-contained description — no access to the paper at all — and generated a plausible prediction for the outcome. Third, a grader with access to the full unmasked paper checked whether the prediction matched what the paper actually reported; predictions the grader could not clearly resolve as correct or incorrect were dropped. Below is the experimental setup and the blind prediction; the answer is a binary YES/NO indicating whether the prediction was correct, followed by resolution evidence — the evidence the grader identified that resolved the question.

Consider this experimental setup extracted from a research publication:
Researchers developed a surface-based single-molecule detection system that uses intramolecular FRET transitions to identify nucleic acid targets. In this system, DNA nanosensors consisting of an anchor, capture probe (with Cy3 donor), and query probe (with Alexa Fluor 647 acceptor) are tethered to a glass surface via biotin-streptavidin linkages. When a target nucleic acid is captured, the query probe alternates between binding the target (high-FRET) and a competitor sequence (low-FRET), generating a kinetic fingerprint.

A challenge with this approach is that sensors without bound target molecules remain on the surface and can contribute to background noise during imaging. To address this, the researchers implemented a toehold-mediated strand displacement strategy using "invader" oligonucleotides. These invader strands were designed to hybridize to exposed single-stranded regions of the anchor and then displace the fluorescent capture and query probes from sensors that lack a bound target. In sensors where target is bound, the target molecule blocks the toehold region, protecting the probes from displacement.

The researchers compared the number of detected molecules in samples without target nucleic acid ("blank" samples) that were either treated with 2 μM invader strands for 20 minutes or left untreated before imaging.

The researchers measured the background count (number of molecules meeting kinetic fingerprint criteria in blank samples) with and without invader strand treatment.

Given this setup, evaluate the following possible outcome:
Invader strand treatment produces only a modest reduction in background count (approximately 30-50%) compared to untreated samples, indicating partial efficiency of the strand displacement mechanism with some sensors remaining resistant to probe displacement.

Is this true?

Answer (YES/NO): NO